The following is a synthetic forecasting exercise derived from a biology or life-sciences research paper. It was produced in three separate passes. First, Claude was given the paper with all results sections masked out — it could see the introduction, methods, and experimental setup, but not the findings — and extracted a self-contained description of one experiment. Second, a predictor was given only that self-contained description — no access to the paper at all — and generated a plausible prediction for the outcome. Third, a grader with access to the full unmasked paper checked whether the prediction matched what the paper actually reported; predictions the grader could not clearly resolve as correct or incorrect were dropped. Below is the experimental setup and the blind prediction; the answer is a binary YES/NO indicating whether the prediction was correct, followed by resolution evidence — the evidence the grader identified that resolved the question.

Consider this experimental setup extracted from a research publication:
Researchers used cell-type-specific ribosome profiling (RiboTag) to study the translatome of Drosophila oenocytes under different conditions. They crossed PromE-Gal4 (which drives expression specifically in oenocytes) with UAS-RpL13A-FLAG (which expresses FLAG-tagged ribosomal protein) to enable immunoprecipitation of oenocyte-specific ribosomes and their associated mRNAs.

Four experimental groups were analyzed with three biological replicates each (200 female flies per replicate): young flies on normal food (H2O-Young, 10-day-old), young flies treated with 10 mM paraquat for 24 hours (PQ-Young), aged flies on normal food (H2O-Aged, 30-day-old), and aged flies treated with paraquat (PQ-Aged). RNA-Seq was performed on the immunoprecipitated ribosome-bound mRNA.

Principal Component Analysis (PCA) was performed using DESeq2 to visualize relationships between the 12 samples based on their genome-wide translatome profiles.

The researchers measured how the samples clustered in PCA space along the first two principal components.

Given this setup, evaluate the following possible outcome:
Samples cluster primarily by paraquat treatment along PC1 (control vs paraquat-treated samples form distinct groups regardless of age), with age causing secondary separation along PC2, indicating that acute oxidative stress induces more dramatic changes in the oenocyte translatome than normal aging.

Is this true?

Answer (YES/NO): NO